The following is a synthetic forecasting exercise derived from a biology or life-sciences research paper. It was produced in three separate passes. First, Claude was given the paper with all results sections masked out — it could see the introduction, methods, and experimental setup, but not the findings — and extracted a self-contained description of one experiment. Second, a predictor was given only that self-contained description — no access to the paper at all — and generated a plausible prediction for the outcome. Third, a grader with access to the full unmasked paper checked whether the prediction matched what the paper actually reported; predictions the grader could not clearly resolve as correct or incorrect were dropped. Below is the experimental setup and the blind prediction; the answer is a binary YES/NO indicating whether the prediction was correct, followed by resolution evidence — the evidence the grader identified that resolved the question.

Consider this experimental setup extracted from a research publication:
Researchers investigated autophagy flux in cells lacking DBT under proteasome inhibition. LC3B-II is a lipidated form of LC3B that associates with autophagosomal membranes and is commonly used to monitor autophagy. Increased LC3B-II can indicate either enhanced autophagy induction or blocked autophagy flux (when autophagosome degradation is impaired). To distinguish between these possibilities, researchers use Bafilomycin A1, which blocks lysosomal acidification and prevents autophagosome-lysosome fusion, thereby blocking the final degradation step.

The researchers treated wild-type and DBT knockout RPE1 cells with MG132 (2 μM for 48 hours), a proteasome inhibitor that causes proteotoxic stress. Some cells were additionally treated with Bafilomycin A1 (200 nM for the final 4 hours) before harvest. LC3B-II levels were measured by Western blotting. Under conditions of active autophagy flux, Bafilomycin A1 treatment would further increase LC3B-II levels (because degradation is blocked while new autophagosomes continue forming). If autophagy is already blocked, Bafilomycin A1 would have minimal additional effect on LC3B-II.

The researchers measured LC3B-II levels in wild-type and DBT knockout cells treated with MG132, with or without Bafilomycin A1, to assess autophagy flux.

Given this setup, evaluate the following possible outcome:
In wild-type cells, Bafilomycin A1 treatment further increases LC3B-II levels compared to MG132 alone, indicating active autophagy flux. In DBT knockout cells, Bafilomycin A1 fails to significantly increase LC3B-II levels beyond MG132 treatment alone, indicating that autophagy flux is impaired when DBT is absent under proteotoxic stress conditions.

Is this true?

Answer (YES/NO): NO